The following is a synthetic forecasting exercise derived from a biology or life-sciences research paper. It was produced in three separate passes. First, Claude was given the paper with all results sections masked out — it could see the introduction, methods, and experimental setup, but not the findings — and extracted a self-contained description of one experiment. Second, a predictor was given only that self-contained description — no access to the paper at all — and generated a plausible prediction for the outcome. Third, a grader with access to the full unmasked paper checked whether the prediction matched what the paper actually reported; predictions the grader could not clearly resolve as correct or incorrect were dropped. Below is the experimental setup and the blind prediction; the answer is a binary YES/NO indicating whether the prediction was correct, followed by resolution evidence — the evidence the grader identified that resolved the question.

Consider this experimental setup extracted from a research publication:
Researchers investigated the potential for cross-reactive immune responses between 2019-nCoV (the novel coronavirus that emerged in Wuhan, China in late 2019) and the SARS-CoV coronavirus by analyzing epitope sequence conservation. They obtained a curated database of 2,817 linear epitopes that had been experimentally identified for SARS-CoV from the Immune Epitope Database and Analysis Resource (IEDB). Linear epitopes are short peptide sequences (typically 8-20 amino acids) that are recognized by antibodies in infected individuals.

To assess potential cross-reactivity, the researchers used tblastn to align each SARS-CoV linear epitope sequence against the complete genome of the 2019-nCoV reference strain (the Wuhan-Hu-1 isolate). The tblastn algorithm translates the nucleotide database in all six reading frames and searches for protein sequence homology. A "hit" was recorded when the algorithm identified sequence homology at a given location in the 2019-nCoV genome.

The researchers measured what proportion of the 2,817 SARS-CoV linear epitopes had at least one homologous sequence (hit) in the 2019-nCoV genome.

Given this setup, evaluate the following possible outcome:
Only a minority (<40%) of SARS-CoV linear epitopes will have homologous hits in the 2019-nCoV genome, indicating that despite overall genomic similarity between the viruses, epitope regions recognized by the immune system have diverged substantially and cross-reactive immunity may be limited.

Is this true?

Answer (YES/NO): YES